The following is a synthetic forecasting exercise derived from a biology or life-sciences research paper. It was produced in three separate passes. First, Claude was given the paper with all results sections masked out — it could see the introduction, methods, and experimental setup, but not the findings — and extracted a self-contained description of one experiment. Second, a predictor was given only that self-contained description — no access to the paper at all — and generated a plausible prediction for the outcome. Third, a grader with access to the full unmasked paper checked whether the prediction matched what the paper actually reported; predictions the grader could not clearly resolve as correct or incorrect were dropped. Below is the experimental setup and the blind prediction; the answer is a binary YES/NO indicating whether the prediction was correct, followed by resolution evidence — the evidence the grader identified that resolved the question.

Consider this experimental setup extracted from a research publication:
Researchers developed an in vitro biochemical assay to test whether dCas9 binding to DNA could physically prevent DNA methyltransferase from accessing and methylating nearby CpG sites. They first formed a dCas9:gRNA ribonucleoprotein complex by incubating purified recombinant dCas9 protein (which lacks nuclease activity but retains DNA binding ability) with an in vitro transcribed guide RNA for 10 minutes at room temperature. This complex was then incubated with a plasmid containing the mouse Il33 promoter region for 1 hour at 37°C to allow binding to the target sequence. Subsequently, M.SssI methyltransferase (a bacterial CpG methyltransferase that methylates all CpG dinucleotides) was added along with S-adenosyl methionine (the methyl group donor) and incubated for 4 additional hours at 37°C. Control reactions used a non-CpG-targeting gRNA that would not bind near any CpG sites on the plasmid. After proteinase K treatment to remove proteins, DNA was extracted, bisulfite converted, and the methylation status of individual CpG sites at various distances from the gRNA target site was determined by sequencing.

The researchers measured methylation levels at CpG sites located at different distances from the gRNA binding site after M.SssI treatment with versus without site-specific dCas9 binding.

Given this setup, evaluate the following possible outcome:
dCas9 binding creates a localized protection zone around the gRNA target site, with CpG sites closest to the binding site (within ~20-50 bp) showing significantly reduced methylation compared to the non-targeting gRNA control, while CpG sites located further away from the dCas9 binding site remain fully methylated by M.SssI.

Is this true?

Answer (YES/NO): YES